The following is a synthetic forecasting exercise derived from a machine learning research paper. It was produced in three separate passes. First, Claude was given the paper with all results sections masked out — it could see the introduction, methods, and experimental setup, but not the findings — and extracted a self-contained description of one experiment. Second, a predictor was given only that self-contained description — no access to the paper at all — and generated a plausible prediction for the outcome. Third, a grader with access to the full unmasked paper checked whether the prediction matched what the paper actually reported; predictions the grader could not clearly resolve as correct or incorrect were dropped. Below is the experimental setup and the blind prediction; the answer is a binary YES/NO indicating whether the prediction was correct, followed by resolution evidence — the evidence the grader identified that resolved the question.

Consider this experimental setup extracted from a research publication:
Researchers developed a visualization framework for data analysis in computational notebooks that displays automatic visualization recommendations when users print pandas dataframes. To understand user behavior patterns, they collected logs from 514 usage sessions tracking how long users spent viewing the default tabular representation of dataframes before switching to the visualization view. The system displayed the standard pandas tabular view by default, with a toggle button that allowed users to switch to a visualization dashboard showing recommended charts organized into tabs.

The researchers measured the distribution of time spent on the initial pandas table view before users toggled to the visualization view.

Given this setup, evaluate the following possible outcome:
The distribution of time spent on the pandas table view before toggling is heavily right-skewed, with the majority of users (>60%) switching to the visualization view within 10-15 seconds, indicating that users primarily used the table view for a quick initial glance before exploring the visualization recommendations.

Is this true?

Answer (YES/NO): NO